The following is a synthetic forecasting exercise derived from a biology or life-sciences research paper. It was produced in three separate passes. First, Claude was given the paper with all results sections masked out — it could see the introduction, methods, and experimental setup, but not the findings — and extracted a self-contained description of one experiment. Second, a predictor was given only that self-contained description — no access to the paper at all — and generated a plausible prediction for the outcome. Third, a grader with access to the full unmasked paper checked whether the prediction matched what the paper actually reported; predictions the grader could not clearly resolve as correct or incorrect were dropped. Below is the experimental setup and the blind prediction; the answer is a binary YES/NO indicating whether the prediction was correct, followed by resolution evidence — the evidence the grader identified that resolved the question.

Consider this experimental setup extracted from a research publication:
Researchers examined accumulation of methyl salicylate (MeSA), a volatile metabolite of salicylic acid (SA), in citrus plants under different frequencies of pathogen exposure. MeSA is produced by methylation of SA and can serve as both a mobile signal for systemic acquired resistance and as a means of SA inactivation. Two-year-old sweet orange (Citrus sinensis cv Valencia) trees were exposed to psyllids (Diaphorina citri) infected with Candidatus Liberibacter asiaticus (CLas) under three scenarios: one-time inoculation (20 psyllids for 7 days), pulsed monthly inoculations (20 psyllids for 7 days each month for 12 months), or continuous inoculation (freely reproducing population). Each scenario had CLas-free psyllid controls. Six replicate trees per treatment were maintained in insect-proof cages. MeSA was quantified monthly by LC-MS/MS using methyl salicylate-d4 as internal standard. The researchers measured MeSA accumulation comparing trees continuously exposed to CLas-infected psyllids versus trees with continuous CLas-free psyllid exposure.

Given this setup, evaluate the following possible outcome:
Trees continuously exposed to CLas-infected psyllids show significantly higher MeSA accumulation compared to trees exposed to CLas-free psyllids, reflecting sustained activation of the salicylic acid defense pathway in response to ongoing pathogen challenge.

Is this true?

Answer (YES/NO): NO